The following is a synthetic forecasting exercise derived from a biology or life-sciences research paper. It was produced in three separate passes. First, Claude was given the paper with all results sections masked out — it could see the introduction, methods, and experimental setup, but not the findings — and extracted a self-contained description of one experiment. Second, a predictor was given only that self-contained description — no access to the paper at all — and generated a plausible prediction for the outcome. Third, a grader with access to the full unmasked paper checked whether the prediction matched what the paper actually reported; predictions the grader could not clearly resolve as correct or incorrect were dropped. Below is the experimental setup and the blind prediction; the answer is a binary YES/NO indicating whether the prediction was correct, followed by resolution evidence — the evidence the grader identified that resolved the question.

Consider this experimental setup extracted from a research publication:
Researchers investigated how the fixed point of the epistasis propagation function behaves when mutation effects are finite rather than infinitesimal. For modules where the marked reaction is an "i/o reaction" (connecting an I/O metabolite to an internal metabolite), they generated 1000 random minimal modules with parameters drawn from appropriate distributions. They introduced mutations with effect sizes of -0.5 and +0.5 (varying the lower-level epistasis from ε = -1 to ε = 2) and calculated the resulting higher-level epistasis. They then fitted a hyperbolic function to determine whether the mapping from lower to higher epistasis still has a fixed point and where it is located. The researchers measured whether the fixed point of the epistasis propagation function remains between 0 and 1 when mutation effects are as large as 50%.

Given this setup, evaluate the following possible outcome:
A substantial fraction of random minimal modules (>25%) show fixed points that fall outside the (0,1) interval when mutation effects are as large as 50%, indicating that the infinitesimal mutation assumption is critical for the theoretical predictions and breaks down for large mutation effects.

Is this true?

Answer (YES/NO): YES